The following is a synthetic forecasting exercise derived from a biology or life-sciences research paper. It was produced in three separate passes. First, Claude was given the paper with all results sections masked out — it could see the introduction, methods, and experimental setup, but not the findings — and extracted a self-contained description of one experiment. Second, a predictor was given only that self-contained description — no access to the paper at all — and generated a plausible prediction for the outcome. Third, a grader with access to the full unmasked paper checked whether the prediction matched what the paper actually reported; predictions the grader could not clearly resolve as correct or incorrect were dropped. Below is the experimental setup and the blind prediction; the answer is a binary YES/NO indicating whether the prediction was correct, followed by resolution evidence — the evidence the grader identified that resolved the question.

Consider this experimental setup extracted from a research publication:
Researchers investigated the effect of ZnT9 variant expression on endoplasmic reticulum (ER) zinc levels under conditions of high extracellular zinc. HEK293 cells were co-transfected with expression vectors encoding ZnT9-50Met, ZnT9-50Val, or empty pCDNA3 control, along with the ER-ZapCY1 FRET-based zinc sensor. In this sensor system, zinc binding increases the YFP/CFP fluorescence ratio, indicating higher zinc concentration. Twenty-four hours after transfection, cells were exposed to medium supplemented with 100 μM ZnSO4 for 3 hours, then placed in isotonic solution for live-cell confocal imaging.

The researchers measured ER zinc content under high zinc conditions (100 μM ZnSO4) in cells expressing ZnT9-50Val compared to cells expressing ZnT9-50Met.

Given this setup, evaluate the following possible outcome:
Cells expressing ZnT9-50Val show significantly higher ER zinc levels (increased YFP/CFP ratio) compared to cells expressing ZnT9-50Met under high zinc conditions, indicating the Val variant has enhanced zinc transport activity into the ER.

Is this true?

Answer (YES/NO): NO